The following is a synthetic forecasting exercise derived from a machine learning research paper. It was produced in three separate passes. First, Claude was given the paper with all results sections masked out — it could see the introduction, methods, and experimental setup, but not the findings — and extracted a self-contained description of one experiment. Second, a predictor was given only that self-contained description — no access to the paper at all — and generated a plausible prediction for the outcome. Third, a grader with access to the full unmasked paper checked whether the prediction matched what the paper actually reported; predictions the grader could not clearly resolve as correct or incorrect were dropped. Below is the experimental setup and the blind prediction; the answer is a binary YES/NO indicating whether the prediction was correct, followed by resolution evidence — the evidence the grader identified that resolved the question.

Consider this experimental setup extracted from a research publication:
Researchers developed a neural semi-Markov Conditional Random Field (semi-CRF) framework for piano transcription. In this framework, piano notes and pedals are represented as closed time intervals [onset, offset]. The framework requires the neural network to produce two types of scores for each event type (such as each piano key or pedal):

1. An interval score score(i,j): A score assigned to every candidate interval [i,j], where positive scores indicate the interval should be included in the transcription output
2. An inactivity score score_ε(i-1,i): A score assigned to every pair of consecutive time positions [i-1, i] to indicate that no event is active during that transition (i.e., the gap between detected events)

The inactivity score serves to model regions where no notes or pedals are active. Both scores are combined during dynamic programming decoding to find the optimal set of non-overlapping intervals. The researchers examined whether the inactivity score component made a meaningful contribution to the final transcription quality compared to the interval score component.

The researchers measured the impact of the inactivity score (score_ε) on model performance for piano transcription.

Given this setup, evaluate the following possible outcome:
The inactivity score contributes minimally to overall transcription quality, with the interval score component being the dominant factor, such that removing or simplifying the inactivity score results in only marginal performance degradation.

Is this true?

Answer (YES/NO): YES